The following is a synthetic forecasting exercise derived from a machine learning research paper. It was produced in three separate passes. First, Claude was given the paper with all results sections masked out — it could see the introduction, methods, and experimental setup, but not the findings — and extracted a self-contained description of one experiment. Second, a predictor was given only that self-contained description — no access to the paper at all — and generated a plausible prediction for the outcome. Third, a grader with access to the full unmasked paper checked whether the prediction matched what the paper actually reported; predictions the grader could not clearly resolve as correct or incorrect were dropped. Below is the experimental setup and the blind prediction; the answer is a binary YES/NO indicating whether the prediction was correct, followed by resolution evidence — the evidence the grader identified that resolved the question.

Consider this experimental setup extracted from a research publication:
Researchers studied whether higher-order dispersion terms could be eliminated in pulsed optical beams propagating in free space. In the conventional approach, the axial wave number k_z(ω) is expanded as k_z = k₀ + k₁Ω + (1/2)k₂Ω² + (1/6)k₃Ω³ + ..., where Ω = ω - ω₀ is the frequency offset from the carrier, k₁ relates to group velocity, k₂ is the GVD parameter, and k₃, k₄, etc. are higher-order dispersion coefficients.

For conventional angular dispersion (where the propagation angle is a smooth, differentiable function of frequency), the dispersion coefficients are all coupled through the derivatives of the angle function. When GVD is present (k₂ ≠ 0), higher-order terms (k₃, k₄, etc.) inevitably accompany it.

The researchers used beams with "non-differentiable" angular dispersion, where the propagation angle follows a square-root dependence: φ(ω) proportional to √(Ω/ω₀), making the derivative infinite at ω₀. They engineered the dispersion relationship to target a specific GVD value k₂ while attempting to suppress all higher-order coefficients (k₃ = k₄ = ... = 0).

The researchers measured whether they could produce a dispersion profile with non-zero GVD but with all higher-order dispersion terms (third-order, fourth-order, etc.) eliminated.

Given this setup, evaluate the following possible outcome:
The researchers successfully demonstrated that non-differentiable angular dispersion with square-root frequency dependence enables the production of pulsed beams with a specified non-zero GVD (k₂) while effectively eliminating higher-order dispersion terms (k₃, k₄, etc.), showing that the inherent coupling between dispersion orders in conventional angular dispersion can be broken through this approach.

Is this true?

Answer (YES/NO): YES